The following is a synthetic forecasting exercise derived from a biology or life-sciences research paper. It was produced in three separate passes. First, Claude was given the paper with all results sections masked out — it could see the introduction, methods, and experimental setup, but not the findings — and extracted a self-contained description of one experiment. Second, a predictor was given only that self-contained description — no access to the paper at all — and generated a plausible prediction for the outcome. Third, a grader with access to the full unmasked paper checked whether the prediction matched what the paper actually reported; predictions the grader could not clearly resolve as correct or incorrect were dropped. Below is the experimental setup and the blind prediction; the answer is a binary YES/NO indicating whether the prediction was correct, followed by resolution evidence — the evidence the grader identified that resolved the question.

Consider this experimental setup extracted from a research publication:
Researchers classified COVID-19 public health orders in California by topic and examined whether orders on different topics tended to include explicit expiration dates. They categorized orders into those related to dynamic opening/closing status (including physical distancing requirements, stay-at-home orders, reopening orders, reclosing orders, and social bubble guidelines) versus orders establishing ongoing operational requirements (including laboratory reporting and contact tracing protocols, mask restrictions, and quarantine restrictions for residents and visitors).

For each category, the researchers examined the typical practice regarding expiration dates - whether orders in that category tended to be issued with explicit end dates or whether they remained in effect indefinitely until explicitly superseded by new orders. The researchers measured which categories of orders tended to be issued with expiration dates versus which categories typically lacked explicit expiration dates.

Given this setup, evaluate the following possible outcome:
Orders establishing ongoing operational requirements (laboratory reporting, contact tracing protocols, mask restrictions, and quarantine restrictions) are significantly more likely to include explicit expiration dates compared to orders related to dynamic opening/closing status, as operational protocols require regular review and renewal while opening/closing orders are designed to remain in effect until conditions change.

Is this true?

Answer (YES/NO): NO